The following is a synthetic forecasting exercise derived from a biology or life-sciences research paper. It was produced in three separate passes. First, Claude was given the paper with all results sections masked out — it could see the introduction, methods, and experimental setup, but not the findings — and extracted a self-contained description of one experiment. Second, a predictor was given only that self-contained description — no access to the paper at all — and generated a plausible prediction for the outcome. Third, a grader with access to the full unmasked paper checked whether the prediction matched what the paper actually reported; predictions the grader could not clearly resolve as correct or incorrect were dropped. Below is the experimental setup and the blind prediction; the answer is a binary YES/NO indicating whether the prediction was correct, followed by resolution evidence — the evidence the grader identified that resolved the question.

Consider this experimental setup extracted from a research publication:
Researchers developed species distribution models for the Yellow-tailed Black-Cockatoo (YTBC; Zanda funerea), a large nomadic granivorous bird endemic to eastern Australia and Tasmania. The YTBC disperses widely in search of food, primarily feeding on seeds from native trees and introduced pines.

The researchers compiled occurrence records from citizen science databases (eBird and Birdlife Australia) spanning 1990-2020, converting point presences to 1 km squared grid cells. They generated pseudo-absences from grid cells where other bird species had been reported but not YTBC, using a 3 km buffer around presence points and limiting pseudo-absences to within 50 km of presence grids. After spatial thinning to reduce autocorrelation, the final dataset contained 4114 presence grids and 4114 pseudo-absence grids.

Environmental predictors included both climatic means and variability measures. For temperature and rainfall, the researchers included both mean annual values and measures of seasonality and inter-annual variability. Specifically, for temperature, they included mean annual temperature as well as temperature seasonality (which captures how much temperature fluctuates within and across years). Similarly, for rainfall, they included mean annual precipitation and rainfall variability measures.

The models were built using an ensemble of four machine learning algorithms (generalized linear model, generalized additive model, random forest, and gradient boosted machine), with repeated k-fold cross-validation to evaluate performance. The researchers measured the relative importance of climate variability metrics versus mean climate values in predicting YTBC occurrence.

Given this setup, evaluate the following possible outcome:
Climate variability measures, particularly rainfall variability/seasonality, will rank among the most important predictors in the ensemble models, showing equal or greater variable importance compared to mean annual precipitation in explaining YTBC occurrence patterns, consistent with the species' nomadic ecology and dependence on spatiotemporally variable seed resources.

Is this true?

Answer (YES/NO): YES